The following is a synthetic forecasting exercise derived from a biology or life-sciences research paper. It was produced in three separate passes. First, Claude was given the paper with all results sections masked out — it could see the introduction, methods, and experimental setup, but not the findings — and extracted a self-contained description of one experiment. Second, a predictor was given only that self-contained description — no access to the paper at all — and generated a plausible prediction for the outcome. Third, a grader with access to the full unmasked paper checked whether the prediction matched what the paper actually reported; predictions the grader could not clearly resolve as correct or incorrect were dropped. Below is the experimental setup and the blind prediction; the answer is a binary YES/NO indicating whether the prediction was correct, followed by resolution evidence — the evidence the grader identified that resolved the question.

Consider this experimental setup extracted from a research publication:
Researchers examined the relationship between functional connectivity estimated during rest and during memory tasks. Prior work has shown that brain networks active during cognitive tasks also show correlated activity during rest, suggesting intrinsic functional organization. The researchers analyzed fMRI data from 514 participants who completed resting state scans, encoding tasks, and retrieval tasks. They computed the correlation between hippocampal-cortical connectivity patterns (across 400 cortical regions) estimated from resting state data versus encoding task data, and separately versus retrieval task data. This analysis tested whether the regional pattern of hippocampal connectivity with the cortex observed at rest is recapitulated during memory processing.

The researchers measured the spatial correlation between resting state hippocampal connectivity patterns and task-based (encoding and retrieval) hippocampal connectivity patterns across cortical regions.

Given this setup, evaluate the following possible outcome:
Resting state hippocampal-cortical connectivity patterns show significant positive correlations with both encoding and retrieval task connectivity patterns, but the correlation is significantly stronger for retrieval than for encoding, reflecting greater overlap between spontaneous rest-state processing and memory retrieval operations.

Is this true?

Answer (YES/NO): NO